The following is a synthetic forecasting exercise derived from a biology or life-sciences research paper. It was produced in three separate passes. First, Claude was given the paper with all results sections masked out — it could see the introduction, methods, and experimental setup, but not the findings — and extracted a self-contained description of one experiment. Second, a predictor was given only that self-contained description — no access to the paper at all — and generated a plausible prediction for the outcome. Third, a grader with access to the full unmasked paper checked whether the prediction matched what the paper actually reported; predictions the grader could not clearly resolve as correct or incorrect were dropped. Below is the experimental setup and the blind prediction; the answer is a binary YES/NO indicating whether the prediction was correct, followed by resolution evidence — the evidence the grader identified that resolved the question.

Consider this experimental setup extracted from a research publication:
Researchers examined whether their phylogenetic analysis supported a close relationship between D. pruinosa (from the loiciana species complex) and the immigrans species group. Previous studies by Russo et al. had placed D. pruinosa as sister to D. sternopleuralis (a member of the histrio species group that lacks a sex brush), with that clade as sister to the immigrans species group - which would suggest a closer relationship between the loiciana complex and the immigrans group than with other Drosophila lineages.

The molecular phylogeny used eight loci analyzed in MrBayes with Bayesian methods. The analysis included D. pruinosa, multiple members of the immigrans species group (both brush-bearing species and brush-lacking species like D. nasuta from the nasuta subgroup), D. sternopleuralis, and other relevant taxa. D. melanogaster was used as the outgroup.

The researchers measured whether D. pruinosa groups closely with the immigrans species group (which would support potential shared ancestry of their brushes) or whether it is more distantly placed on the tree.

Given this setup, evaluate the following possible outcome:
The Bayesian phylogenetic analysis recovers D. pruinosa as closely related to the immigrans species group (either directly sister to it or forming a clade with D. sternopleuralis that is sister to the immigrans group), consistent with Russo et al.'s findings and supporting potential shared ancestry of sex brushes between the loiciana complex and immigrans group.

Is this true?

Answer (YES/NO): YES